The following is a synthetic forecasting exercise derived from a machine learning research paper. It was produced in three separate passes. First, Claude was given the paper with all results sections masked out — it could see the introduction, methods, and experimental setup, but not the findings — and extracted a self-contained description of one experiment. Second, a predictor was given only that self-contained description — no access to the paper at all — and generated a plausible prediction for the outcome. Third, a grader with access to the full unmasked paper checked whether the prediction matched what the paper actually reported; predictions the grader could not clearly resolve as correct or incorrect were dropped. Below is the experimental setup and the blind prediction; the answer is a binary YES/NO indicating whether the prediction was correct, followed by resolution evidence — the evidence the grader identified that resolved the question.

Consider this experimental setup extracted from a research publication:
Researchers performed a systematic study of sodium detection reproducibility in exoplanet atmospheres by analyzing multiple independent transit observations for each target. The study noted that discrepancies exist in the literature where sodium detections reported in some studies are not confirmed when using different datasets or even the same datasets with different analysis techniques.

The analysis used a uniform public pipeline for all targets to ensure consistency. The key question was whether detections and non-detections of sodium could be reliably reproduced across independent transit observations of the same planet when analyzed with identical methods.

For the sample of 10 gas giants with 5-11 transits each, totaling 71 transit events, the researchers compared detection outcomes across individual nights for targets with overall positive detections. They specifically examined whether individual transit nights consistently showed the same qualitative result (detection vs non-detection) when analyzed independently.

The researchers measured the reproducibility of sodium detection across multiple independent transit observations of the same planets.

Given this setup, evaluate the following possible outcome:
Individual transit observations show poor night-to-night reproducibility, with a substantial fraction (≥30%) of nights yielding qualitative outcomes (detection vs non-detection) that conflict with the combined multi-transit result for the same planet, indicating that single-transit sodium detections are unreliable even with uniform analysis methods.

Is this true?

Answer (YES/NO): NO